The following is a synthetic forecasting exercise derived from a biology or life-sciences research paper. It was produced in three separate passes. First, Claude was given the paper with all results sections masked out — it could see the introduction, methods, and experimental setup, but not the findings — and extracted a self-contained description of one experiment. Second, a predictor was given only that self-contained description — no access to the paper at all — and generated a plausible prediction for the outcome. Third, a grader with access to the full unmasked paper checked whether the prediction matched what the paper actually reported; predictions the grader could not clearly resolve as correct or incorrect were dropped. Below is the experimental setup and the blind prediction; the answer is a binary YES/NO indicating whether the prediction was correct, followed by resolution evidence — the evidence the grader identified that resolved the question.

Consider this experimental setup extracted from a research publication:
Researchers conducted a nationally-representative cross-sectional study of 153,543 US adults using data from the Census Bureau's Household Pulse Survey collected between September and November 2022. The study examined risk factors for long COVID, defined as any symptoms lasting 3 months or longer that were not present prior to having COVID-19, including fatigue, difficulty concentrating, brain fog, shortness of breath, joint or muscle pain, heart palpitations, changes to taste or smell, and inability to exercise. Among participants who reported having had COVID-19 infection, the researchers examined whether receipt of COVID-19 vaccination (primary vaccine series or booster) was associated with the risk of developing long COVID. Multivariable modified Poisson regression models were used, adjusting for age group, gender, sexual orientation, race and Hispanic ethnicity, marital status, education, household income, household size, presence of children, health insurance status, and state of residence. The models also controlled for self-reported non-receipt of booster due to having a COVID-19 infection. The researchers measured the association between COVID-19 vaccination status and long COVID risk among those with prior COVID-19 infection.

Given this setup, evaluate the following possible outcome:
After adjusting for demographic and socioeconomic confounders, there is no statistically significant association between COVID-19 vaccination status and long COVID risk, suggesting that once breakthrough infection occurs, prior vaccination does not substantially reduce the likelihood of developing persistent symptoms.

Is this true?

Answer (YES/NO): NO